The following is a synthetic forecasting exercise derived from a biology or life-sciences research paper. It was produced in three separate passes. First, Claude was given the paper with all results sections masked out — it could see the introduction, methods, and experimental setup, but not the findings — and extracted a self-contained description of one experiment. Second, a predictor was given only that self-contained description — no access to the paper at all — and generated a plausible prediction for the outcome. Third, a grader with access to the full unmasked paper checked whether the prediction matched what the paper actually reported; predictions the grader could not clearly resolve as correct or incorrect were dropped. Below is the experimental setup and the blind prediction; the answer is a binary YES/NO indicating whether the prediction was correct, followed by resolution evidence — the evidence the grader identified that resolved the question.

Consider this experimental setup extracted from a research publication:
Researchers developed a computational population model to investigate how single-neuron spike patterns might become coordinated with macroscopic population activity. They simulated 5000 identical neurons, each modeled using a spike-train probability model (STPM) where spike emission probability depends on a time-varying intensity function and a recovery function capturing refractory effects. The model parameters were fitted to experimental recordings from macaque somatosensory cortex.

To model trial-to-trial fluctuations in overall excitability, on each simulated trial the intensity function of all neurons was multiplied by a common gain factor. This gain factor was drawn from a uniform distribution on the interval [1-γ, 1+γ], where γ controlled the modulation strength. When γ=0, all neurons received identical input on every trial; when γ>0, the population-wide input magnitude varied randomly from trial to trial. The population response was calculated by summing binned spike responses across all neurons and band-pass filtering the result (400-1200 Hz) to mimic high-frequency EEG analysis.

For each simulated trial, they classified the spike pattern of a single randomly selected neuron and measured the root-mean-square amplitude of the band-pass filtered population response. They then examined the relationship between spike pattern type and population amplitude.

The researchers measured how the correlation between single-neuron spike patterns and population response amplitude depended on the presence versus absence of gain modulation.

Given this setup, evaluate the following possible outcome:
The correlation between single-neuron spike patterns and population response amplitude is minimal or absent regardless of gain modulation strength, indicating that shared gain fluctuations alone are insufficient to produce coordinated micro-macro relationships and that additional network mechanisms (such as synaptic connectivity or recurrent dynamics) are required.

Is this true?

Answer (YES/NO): NO